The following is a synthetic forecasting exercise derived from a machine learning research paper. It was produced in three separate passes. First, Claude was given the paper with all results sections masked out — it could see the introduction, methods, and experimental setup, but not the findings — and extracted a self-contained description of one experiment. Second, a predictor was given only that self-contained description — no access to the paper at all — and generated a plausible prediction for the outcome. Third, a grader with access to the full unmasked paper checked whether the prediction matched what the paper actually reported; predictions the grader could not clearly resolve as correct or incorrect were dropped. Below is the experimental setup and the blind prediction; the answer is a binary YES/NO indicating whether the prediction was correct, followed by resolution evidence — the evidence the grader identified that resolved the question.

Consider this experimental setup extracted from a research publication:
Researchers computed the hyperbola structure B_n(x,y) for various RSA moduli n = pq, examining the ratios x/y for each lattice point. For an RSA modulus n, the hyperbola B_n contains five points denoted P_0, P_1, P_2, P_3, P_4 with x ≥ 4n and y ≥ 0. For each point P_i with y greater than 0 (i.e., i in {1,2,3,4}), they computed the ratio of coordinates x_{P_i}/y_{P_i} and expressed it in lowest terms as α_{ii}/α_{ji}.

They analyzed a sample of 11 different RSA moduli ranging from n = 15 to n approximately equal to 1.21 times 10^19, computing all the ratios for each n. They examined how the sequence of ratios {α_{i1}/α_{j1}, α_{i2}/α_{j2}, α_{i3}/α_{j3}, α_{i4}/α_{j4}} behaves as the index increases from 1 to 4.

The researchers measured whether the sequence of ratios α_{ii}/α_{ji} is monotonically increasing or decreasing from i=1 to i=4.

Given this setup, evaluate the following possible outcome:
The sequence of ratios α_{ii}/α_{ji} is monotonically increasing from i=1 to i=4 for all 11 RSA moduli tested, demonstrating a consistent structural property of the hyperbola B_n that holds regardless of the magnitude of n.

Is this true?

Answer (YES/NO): NO